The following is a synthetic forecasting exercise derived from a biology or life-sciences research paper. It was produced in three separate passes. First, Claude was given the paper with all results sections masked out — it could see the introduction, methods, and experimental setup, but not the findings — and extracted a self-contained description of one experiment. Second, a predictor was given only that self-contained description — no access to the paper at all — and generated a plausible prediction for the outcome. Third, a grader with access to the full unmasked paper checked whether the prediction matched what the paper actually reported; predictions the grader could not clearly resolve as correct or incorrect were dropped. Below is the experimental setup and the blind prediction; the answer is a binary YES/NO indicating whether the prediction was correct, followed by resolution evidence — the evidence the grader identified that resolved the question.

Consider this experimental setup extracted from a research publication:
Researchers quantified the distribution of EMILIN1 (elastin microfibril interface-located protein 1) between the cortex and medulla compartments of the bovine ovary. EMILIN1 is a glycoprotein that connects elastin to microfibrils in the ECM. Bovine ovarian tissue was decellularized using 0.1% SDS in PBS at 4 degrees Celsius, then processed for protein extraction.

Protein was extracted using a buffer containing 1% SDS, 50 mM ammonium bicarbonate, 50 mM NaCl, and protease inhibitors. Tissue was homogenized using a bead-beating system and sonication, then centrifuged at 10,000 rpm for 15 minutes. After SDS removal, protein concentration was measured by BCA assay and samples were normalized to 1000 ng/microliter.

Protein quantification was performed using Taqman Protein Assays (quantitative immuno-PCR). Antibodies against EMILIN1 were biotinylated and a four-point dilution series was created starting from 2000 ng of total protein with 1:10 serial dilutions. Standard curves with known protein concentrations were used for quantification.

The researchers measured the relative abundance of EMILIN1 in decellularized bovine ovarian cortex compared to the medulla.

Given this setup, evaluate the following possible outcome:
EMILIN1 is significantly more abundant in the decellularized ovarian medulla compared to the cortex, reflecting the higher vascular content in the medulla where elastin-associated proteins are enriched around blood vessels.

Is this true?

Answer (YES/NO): NO